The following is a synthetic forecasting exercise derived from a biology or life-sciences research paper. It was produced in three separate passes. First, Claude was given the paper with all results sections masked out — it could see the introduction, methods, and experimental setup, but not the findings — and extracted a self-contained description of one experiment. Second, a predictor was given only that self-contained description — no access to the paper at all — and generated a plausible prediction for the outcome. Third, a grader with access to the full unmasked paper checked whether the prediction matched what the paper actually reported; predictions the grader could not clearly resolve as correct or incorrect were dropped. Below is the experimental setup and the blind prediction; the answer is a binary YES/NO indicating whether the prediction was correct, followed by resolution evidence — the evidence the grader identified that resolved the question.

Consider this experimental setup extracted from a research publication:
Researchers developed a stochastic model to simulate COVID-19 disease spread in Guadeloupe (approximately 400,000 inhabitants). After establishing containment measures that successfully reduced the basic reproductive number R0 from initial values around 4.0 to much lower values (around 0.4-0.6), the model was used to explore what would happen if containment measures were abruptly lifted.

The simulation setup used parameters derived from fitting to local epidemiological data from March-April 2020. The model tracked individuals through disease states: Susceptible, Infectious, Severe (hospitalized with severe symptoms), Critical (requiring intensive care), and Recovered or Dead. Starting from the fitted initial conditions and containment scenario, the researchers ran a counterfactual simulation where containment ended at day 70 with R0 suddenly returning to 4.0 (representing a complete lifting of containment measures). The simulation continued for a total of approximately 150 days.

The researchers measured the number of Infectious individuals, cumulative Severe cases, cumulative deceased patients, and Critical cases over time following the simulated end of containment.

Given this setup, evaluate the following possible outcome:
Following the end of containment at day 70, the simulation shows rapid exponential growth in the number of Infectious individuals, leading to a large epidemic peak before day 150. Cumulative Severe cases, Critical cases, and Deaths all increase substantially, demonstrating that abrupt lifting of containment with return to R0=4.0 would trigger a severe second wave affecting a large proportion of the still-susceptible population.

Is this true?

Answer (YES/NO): NO